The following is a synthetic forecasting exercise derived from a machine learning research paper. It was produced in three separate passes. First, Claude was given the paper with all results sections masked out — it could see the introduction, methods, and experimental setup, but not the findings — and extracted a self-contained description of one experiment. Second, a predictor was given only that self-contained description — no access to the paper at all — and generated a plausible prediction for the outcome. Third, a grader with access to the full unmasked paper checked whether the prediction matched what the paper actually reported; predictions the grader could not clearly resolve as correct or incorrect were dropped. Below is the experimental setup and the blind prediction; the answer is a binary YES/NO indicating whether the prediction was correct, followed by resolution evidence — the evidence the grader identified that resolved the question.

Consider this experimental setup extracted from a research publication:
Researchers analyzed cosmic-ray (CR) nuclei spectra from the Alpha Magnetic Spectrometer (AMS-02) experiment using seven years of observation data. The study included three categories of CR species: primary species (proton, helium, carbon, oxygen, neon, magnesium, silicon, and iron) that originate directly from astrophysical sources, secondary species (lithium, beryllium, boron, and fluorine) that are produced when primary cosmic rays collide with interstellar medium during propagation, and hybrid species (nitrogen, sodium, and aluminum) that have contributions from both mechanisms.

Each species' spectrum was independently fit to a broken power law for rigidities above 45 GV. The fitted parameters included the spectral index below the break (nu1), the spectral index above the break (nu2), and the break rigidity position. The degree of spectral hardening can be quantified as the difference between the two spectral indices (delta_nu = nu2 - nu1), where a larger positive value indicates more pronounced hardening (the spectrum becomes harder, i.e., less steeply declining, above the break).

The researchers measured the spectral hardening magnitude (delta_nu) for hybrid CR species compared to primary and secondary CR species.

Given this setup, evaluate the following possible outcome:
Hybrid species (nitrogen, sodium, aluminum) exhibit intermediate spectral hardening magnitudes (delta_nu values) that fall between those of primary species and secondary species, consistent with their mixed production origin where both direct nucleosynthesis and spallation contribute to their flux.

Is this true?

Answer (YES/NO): NO